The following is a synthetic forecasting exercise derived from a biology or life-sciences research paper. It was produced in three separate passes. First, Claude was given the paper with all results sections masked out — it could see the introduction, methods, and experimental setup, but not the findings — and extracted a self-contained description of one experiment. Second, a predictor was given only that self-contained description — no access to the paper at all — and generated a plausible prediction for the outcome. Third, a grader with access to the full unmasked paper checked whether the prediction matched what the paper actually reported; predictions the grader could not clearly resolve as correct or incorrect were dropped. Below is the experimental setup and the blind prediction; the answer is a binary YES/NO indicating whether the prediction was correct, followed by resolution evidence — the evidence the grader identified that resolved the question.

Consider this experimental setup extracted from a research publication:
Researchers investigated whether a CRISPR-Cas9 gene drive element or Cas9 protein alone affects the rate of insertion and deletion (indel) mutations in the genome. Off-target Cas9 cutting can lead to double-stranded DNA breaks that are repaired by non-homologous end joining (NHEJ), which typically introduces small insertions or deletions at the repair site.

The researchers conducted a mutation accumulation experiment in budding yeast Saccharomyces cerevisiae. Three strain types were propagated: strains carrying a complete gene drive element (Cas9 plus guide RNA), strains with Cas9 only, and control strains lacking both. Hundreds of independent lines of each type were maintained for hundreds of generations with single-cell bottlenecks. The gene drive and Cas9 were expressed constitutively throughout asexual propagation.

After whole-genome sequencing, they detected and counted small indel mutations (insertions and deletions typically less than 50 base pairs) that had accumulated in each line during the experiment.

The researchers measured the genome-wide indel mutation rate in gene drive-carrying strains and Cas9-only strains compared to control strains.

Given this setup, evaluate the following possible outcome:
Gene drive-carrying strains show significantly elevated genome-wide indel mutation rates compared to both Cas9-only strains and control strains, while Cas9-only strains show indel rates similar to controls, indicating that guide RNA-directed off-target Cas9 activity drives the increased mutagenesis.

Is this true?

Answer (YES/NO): NO